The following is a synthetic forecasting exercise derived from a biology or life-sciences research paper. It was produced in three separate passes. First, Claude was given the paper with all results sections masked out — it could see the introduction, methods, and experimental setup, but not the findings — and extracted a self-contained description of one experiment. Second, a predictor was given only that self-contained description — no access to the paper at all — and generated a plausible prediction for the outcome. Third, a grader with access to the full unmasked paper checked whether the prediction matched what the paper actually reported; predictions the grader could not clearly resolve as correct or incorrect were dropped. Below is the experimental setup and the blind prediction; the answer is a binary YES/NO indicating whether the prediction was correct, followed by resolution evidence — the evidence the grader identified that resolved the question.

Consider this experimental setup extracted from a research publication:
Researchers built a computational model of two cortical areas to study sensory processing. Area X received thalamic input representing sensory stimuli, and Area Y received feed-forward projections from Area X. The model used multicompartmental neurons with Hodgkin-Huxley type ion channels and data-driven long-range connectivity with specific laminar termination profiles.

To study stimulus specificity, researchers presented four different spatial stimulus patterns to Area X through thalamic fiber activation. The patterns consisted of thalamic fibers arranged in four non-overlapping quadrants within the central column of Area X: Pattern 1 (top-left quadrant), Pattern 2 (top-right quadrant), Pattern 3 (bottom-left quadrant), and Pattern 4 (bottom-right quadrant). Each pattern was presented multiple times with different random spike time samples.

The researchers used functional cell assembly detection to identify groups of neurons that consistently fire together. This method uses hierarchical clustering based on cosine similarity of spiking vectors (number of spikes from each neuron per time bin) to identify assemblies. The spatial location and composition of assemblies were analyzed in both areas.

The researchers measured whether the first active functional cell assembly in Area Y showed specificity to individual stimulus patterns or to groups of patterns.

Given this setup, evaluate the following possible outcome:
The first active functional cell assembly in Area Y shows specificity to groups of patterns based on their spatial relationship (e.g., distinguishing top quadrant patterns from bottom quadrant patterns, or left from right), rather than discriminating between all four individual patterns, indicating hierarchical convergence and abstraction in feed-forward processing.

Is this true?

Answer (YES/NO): YES